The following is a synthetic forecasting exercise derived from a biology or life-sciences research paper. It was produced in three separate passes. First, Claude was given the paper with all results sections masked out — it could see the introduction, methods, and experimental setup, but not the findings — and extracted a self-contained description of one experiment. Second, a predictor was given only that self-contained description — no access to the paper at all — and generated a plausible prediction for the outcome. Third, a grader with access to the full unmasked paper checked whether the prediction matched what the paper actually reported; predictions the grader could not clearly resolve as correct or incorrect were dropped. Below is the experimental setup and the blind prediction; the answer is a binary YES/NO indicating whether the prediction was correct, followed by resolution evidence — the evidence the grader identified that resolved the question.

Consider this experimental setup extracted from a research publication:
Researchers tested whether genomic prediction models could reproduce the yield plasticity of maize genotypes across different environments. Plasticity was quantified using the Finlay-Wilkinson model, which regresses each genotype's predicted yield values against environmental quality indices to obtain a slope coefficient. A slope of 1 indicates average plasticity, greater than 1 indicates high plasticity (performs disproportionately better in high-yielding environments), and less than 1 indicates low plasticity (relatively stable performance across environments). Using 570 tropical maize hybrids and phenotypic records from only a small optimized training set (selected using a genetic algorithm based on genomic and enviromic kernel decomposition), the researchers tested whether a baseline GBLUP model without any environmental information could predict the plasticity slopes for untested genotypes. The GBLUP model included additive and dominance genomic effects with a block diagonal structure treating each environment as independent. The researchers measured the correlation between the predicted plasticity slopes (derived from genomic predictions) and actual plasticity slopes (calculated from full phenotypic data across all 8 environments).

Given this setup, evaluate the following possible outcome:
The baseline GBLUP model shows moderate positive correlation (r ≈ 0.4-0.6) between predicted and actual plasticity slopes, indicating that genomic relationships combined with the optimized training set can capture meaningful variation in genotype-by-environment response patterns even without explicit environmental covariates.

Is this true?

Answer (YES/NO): NO